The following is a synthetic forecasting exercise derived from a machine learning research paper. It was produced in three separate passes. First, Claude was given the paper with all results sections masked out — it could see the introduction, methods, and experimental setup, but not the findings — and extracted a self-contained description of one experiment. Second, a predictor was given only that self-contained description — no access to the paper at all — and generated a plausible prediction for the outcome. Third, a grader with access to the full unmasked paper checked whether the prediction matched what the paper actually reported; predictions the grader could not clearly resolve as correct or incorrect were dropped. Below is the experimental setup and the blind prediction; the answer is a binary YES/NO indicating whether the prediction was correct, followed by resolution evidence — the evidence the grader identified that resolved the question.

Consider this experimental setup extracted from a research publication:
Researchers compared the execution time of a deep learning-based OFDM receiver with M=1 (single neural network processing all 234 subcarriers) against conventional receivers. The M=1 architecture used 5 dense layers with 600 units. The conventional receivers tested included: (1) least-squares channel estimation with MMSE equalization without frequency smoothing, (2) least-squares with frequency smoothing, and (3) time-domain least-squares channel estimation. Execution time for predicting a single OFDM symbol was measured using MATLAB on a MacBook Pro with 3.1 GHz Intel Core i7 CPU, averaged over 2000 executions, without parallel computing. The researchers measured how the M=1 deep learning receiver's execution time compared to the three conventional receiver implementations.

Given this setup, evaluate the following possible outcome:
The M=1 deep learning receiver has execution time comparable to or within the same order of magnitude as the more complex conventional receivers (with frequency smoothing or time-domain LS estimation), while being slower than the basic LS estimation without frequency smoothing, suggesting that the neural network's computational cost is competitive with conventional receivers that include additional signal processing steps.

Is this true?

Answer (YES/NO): NO